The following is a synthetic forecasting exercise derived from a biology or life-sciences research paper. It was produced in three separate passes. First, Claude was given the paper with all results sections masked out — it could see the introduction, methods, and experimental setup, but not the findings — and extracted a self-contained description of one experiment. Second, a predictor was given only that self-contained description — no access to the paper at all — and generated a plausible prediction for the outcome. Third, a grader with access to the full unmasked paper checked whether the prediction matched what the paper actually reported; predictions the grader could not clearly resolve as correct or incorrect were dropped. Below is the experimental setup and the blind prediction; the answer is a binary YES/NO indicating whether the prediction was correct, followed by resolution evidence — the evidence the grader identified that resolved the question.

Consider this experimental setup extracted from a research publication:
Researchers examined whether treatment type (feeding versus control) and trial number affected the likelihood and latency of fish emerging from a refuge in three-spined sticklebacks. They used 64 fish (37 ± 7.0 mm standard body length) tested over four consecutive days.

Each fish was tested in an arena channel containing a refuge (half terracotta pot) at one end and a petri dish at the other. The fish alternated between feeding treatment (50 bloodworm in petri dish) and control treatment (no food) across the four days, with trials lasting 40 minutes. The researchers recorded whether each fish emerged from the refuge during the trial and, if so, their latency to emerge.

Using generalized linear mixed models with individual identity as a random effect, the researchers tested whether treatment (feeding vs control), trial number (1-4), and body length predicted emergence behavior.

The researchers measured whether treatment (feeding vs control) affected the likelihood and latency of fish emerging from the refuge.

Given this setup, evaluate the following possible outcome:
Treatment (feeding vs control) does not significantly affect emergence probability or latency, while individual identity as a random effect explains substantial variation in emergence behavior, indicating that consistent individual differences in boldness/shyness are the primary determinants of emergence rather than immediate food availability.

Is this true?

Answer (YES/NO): YES